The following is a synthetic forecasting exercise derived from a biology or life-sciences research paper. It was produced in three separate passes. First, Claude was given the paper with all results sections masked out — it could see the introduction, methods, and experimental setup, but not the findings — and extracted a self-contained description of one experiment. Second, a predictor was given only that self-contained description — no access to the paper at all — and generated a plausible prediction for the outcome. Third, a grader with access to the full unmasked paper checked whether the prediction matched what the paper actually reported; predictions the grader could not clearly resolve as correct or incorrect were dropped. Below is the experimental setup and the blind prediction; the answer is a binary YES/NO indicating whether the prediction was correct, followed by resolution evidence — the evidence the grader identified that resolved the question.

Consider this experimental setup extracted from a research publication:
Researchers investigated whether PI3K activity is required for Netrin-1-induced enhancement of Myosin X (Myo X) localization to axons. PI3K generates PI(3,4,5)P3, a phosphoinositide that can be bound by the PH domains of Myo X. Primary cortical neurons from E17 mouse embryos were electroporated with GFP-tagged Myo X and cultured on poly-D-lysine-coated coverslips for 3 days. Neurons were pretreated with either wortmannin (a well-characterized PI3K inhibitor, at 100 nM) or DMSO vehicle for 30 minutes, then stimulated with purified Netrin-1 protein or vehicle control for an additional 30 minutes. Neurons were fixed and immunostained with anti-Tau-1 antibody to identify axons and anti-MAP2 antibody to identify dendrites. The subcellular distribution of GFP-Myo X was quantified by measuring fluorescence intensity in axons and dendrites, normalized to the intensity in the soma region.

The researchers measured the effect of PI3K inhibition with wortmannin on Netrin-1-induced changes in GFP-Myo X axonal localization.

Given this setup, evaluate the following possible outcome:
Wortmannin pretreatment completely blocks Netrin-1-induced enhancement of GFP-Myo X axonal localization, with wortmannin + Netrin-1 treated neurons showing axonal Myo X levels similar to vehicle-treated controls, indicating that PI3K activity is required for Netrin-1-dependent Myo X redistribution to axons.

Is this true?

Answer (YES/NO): YES